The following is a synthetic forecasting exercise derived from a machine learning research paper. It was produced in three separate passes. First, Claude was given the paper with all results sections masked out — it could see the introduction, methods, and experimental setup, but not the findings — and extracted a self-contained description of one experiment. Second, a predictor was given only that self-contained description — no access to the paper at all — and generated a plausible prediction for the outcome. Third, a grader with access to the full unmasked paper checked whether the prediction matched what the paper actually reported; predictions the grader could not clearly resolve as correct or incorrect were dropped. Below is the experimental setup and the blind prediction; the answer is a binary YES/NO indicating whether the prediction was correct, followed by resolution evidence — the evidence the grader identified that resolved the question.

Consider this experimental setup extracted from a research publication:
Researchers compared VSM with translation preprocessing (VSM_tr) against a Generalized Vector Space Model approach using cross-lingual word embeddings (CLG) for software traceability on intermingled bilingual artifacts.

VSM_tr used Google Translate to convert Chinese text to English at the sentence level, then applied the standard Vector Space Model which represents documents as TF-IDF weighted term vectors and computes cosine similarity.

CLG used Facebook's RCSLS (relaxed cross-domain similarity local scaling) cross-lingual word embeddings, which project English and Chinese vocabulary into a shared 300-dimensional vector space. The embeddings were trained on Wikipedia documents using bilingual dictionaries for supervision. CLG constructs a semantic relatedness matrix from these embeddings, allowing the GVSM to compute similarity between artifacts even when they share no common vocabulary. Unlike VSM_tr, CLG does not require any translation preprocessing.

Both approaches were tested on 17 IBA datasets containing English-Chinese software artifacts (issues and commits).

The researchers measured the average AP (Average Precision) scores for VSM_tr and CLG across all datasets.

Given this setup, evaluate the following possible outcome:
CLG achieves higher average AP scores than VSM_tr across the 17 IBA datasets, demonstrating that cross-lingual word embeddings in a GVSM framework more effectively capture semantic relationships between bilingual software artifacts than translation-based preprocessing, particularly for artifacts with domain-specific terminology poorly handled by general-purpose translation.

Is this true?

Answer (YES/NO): NO